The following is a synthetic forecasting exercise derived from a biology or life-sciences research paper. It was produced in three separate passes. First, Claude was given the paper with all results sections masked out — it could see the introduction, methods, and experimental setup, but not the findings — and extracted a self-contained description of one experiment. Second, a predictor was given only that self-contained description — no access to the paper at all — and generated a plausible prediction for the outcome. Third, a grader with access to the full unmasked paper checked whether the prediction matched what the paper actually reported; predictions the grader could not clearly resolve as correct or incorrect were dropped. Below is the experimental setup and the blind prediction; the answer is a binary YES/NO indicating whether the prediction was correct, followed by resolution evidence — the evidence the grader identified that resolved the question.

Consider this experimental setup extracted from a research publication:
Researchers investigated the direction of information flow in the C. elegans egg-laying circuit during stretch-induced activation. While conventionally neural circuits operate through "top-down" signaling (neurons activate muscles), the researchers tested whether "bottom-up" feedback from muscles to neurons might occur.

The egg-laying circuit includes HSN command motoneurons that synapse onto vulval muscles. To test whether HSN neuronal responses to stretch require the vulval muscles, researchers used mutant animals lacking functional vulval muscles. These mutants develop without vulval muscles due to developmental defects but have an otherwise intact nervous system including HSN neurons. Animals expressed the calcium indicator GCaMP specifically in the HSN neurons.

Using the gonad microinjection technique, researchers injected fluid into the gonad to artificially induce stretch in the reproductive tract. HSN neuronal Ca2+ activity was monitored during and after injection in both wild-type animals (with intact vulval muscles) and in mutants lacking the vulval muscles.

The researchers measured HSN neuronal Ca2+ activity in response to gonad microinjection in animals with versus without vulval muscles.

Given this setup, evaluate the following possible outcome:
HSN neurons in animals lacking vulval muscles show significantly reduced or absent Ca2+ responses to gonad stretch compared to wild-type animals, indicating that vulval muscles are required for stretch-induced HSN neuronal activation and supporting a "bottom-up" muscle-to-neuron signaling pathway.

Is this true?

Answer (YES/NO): YES